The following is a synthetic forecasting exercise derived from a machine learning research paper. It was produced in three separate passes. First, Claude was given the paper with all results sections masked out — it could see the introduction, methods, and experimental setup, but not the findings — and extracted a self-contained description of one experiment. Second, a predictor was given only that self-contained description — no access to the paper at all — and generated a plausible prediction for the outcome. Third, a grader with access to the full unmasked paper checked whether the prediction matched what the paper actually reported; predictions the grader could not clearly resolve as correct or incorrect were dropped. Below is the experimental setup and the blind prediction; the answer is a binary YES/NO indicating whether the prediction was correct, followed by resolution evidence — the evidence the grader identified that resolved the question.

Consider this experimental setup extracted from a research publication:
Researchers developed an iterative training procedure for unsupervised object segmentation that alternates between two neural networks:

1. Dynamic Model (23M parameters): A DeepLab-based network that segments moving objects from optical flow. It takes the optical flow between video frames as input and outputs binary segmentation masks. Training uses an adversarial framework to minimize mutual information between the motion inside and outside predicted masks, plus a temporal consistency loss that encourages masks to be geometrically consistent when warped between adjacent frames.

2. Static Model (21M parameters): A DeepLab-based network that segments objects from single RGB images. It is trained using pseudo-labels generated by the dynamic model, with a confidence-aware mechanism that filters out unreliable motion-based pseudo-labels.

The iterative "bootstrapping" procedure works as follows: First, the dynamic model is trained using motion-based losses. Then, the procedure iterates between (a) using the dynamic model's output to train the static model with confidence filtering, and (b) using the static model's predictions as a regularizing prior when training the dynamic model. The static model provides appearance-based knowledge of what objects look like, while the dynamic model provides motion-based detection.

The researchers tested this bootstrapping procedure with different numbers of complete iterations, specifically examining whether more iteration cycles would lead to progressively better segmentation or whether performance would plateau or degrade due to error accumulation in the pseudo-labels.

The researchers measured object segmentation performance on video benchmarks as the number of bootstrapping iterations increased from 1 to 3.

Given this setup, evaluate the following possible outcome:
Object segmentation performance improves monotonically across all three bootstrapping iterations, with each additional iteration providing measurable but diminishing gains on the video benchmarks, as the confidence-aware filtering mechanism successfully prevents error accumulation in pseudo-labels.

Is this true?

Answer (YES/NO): YES